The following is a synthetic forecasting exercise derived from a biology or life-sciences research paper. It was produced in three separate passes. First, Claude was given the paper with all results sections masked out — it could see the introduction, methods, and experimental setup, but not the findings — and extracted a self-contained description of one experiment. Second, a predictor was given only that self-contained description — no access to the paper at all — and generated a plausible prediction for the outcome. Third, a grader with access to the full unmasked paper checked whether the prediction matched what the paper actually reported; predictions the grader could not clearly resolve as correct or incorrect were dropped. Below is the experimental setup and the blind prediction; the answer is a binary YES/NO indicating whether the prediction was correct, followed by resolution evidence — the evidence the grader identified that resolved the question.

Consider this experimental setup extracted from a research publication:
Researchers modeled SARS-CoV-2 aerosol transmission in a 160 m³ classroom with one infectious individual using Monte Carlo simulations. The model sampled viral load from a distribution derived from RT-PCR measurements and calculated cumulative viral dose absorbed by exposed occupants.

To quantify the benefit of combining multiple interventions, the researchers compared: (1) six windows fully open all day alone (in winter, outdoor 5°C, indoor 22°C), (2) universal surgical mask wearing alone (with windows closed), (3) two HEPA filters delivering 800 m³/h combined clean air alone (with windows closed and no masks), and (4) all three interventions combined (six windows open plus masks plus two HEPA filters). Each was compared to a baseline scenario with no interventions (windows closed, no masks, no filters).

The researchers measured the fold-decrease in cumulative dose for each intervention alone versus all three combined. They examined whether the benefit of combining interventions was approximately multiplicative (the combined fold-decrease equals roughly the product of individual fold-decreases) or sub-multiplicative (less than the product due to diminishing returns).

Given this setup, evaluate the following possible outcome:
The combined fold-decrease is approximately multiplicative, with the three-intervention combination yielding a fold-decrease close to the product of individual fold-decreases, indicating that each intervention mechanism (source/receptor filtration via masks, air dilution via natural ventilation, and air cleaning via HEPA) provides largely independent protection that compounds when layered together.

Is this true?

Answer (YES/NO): NO